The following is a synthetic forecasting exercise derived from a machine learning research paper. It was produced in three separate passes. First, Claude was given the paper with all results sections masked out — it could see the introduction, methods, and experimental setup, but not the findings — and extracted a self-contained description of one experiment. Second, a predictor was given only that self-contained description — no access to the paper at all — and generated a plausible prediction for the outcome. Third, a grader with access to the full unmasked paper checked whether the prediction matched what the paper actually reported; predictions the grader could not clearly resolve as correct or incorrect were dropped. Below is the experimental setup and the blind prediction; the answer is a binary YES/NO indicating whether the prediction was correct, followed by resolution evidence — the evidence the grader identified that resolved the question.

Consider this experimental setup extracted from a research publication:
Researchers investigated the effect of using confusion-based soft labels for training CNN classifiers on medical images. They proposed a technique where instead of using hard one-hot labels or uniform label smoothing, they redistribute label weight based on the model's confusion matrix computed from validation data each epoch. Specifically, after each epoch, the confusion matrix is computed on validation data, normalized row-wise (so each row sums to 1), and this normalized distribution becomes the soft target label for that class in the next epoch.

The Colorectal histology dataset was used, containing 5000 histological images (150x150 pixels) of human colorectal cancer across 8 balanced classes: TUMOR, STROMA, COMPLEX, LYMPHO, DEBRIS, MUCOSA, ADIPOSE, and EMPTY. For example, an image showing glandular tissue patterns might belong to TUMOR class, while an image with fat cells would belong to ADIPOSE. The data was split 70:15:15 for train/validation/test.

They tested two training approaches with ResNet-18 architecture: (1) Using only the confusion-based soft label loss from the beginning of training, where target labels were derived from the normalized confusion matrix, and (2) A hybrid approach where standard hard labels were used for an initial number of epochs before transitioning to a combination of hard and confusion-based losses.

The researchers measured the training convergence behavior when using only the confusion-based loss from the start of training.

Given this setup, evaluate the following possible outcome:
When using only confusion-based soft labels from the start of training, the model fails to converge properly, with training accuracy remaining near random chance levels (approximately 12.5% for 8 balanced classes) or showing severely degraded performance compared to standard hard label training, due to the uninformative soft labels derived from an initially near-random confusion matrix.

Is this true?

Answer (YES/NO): YES